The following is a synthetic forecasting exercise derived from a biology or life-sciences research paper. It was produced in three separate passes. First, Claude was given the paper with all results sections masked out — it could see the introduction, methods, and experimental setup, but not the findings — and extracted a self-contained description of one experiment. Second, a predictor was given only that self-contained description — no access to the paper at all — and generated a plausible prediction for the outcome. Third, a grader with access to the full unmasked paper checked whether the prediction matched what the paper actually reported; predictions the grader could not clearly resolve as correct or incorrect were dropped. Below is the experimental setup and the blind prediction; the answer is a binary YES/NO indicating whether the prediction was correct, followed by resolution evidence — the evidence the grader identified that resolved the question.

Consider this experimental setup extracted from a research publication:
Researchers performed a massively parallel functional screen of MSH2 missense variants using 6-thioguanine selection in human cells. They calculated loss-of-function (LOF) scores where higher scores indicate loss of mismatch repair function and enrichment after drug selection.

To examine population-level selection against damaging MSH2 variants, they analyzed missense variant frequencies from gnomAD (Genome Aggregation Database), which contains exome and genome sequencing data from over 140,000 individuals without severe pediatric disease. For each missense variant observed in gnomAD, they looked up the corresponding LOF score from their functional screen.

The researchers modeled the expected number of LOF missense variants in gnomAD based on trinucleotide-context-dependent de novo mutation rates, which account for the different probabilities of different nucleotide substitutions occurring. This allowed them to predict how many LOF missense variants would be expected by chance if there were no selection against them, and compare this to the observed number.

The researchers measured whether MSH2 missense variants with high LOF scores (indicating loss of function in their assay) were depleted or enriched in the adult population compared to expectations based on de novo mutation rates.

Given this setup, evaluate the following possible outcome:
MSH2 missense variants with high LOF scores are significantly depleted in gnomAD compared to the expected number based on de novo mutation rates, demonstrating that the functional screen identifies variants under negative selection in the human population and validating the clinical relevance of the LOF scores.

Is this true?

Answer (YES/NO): YES